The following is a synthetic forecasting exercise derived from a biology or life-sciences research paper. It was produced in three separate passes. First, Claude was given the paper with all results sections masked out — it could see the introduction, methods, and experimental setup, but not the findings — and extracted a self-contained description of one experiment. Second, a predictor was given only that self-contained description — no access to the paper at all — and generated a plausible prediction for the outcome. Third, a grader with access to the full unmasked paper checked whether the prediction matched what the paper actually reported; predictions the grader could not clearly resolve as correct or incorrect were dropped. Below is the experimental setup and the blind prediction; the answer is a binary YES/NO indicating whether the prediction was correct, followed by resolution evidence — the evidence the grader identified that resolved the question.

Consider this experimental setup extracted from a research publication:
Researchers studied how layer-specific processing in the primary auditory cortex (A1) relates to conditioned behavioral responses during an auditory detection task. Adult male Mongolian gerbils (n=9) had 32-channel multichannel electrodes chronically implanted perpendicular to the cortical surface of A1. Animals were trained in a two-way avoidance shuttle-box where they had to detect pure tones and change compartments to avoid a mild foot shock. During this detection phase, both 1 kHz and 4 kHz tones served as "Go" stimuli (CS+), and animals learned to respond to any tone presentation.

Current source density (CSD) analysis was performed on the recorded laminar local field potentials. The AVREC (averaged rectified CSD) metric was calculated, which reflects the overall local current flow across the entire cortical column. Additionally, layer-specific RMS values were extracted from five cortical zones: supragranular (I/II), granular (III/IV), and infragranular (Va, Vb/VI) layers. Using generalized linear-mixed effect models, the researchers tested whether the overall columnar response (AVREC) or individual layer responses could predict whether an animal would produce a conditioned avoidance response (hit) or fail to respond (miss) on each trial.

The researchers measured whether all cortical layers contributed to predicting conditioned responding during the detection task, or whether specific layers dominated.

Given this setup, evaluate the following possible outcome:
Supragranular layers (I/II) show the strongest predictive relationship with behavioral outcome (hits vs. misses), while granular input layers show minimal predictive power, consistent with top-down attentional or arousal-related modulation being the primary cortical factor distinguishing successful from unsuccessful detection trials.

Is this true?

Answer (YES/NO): NO